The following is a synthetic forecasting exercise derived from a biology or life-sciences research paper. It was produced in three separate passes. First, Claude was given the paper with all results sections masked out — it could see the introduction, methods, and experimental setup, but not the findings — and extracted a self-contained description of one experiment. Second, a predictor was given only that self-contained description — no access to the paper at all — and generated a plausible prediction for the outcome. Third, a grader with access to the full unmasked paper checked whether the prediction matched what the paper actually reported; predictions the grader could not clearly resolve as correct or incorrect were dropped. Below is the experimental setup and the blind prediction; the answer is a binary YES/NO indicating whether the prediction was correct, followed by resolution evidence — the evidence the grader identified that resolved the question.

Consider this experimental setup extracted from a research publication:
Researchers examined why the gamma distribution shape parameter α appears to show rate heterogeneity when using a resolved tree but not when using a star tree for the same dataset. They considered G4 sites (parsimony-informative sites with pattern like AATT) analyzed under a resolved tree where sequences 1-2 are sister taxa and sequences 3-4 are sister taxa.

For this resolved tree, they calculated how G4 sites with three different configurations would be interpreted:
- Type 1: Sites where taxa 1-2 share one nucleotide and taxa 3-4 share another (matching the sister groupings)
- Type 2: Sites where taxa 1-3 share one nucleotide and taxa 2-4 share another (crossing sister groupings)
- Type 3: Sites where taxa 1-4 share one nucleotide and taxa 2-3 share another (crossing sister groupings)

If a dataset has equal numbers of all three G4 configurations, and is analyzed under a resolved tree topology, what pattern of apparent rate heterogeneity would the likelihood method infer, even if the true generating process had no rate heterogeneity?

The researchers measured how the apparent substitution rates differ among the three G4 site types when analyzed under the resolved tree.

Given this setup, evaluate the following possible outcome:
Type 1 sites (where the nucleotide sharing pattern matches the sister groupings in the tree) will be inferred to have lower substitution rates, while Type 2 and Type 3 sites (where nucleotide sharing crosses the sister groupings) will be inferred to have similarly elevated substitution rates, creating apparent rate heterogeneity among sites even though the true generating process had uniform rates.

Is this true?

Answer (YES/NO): YES